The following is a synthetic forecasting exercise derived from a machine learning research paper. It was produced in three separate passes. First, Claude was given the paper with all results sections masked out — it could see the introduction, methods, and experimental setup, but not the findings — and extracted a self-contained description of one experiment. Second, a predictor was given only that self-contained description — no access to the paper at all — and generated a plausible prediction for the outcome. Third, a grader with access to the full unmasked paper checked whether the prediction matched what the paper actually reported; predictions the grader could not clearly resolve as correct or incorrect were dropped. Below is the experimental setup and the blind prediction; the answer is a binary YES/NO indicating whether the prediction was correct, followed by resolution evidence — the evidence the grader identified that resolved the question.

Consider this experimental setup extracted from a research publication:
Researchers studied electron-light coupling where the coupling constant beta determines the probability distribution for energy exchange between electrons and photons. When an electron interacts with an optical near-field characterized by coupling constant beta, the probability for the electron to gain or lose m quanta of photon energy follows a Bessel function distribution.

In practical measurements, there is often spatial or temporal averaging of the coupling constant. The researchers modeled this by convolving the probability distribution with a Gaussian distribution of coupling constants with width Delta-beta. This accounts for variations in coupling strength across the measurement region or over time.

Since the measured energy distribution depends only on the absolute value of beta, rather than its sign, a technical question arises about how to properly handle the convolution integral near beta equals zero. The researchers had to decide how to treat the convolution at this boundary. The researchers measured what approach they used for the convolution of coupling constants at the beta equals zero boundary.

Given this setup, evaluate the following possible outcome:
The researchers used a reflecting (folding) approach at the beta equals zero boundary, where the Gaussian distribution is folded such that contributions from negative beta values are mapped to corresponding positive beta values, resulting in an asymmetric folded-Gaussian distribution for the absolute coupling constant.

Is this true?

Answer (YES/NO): NO